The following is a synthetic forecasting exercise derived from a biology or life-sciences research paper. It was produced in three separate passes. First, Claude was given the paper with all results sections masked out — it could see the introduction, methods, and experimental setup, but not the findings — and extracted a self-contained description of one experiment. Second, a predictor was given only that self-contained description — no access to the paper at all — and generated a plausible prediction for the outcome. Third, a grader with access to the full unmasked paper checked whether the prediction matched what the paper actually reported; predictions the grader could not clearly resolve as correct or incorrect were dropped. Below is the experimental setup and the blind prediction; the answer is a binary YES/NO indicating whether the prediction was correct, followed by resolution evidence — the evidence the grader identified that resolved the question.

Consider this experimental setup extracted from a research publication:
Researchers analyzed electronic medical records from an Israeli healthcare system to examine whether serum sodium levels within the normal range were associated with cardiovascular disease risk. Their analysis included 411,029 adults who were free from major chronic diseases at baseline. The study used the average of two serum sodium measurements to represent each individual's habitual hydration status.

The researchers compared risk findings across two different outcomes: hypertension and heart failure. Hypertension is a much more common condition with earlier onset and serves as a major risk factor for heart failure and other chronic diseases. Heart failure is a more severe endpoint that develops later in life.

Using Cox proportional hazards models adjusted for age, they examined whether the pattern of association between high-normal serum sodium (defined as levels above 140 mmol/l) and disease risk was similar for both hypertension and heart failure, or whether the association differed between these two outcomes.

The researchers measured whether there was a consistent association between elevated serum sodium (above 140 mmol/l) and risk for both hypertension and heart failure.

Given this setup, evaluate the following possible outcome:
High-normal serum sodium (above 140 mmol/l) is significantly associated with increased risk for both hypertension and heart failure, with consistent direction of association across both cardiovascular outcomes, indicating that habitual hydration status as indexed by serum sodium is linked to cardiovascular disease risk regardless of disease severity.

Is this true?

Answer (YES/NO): YES